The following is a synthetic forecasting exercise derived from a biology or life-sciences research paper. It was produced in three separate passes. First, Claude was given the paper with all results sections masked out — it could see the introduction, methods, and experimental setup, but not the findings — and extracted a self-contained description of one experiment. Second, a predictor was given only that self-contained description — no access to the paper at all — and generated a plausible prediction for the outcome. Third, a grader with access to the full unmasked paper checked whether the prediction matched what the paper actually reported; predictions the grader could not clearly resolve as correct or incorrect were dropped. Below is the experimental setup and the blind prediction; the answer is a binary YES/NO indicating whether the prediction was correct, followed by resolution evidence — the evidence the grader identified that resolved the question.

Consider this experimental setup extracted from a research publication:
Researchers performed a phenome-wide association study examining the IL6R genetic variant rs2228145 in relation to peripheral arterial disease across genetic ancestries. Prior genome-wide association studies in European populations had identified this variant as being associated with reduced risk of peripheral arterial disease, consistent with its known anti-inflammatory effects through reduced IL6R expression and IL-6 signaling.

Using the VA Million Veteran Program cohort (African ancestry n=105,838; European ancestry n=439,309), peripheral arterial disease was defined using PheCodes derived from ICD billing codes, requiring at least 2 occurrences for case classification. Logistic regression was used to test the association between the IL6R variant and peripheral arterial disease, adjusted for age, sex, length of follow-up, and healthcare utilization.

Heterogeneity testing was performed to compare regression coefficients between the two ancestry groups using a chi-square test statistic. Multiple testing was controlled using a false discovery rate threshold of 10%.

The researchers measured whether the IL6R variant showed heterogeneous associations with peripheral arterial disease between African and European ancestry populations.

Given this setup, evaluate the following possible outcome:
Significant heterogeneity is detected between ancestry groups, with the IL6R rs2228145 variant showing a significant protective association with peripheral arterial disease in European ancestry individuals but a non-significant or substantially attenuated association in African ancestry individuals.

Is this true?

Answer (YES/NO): NO